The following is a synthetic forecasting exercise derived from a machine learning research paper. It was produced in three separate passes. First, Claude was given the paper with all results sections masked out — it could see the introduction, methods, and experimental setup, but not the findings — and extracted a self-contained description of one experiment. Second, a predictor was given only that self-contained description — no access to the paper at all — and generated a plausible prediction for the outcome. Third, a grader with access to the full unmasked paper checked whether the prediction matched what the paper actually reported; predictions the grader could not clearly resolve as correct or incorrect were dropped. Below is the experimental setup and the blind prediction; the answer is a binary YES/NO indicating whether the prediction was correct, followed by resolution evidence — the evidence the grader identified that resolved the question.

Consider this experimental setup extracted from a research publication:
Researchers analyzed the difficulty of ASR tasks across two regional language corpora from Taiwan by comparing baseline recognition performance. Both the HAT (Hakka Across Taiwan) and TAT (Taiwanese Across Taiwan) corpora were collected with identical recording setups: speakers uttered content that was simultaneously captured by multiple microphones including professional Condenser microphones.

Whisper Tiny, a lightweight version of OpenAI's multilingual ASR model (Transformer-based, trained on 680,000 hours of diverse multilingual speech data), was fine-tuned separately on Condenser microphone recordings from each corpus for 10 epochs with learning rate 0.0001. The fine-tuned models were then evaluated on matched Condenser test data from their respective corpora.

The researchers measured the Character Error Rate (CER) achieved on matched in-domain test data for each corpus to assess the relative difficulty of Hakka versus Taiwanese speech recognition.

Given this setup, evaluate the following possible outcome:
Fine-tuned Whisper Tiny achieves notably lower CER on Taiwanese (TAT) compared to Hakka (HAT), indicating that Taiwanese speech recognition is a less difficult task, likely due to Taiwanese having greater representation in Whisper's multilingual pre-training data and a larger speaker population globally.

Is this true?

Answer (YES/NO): NO